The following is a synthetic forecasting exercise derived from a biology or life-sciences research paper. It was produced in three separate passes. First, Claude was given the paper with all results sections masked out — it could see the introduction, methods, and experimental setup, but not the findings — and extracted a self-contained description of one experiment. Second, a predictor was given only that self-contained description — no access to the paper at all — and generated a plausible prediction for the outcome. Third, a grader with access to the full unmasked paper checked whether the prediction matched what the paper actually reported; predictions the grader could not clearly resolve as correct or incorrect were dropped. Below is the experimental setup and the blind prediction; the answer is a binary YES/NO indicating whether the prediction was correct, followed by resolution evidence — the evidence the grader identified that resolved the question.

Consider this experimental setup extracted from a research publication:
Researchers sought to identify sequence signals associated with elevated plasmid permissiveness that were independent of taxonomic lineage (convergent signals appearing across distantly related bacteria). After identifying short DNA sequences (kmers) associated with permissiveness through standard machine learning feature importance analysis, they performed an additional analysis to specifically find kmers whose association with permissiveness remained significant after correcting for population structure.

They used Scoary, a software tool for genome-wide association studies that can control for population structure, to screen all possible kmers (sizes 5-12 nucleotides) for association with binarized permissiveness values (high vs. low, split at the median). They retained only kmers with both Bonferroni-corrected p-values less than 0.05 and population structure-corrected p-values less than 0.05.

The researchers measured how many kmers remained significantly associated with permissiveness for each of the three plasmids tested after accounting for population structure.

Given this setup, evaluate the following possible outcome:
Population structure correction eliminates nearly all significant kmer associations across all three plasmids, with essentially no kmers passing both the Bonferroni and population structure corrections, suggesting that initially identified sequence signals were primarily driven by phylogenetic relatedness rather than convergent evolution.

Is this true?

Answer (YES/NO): NO